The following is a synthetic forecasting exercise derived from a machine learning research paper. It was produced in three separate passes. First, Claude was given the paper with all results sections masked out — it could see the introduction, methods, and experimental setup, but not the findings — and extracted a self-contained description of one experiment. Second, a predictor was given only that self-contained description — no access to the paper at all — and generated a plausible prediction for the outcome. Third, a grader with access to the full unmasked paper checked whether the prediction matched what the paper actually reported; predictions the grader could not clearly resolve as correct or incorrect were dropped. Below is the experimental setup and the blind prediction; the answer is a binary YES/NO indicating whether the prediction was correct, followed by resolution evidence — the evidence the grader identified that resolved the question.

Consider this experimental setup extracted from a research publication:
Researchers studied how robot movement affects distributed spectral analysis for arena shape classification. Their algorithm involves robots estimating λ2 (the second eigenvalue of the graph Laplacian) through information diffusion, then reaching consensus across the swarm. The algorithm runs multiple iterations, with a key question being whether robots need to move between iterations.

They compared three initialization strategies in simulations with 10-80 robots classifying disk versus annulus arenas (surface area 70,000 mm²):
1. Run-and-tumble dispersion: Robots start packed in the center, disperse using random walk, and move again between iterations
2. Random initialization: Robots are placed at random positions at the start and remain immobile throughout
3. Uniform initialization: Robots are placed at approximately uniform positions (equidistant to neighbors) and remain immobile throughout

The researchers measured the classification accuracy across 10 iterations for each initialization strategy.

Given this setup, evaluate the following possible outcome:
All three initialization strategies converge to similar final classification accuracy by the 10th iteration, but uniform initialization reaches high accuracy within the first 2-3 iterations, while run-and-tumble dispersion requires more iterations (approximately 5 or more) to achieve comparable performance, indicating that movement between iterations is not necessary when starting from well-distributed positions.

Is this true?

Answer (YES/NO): NO